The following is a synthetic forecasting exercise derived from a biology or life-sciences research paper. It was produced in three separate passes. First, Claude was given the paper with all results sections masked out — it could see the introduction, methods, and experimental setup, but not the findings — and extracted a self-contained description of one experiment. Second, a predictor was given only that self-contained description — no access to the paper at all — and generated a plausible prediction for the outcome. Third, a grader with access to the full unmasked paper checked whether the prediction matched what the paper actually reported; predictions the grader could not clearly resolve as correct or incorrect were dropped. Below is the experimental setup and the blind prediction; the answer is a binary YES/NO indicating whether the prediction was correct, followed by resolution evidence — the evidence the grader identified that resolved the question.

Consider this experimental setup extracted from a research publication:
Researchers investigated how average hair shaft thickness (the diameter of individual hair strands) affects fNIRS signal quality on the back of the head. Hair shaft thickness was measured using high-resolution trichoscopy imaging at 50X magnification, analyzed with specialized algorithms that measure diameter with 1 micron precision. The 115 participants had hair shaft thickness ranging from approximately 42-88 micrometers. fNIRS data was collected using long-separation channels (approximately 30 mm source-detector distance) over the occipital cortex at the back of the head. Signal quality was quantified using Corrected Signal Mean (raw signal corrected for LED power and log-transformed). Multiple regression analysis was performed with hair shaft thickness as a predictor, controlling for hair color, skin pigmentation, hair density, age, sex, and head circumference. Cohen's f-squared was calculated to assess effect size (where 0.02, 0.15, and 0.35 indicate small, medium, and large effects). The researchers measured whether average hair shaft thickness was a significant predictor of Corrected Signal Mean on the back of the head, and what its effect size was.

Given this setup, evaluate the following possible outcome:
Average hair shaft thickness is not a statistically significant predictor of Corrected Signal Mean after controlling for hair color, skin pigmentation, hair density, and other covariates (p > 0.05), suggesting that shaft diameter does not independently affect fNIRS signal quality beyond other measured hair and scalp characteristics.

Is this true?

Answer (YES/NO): NO